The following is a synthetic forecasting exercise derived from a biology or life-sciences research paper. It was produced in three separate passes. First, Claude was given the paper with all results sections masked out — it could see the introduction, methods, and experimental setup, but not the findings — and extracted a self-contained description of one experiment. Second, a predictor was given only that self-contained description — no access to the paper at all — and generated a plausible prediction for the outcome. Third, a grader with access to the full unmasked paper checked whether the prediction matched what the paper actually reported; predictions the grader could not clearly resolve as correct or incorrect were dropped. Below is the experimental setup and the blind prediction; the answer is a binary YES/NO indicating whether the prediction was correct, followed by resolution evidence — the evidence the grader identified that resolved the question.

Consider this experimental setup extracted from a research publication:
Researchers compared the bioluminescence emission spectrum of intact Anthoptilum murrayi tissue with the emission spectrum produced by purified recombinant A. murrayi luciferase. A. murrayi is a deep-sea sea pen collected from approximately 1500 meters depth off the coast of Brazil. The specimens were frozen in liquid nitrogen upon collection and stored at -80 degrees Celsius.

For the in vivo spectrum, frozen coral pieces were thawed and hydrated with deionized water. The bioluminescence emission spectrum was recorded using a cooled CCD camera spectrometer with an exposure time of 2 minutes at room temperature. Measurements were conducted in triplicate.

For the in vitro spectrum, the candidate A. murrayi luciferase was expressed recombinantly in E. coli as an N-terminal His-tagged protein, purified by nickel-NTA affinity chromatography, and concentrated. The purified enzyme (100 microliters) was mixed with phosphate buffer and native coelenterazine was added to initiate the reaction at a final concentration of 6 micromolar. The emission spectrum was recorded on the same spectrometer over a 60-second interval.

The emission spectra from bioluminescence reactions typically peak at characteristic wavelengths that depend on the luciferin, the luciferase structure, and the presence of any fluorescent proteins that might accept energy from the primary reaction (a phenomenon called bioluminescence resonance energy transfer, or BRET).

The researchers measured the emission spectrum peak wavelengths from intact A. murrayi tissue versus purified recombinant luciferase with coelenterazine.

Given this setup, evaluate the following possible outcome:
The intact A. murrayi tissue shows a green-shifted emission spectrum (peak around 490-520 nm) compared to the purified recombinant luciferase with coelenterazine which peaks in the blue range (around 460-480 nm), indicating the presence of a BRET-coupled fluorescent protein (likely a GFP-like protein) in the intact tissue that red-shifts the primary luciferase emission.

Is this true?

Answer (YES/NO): NO